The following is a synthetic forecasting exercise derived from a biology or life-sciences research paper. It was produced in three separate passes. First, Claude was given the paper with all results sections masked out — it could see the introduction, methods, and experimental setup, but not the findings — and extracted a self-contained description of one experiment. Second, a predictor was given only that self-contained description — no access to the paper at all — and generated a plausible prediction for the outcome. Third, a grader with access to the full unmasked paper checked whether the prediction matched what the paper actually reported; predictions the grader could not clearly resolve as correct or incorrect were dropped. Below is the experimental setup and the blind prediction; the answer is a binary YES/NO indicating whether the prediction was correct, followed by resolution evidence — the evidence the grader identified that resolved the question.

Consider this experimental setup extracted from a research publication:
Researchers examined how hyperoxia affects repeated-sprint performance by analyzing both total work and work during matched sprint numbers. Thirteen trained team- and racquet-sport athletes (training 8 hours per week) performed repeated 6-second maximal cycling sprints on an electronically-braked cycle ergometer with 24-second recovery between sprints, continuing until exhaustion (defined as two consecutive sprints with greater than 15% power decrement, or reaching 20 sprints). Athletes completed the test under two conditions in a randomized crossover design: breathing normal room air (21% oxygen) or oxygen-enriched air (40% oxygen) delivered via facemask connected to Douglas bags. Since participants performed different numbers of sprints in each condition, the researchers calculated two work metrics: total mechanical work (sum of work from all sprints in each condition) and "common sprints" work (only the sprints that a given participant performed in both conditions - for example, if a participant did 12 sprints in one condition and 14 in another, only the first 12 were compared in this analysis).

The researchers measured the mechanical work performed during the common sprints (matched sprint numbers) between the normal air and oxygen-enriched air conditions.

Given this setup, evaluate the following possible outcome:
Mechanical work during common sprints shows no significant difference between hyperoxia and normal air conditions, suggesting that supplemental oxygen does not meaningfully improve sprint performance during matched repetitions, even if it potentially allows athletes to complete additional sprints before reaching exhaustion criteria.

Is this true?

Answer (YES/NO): YES